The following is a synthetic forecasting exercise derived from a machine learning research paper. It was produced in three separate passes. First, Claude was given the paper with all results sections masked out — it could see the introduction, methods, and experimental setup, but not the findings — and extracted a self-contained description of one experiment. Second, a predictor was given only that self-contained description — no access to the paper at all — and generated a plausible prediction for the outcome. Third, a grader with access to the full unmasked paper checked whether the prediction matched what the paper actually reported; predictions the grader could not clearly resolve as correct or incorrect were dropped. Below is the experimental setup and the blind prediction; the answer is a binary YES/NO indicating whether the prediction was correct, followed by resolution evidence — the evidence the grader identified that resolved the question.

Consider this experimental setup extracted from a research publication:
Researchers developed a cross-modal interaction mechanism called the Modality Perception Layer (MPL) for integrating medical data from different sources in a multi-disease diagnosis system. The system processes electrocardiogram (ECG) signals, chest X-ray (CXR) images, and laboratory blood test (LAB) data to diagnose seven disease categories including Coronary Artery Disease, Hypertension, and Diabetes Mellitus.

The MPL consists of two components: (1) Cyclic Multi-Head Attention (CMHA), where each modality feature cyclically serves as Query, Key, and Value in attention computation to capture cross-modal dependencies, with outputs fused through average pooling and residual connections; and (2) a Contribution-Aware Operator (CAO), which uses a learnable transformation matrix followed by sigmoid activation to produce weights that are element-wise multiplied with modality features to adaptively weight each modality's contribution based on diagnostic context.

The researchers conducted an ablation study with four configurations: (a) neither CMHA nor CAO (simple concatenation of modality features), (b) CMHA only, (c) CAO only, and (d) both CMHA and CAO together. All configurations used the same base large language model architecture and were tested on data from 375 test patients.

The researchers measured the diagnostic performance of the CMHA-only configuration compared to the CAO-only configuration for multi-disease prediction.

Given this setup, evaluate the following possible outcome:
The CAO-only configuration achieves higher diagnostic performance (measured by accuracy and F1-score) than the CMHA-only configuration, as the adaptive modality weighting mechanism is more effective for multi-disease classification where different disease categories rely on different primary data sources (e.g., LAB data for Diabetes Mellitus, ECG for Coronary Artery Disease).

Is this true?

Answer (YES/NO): NO